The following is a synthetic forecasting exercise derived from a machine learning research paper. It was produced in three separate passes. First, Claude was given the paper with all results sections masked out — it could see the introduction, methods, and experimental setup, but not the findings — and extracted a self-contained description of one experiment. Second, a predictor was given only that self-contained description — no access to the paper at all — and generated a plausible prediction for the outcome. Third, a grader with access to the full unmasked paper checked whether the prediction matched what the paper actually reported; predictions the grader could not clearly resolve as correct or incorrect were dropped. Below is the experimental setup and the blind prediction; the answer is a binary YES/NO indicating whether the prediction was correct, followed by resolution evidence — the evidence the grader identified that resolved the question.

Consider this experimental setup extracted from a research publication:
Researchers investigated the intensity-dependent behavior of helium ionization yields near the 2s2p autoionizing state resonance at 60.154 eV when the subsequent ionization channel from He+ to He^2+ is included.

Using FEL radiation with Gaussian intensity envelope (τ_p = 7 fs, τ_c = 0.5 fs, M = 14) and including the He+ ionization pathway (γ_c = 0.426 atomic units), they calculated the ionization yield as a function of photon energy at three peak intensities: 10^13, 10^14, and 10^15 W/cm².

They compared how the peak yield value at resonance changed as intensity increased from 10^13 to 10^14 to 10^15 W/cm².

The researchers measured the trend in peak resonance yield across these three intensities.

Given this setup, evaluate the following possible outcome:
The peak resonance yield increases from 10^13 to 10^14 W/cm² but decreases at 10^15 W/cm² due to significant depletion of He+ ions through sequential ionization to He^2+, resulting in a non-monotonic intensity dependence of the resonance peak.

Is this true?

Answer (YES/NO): YES